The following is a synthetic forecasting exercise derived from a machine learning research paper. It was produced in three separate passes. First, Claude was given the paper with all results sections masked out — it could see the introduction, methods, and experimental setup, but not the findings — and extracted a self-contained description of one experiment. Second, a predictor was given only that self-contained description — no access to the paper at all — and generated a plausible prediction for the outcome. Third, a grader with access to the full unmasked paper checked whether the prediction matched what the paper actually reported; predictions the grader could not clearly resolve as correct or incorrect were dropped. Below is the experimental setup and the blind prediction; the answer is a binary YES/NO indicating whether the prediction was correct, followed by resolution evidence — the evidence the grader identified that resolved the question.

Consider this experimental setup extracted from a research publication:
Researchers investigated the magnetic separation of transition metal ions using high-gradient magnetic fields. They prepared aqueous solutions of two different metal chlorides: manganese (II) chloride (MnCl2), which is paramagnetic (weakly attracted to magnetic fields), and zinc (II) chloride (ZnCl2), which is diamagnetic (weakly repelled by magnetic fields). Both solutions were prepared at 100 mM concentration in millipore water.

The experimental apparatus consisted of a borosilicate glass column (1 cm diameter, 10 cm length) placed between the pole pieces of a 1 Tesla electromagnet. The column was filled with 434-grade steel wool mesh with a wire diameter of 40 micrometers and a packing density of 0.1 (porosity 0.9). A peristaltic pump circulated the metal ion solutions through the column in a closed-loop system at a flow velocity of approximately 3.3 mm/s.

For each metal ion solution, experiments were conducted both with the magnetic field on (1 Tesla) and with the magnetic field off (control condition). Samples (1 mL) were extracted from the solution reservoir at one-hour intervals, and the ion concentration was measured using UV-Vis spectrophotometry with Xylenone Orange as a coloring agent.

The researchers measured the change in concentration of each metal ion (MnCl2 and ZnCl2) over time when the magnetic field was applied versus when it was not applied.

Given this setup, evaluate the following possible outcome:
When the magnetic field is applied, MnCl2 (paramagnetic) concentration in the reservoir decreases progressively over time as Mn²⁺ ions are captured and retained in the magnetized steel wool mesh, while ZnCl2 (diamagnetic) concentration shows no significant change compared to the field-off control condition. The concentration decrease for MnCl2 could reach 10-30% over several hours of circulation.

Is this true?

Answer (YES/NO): YES